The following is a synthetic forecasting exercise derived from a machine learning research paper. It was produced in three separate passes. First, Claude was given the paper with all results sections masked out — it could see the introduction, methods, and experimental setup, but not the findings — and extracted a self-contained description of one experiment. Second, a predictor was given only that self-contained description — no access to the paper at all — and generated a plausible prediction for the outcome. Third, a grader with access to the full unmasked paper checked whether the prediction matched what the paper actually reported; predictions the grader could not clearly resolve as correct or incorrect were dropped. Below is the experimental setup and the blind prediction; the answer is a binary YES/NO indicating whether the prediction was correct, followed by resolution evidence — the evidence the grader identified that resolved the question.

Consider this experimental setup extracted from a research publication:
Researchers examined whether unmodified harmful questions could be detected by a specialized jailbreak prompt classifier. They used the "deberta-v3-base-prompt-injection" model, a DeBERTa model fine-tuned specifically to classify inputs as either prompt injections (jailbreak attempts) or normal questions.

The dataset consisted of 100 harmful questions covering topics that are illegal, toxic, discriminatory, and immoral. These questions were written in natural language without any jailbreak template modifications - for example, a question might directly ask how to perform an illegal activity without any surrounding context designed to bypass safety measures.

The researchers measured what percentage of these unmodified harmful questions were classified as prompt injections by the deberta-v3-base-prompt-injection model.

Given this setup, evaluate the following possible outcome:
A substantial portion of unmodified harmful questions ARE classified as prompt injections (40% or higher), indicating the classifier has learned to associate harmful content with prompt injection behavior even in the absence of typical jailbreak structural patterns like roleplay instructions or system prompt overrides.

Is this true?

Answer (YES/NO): NO